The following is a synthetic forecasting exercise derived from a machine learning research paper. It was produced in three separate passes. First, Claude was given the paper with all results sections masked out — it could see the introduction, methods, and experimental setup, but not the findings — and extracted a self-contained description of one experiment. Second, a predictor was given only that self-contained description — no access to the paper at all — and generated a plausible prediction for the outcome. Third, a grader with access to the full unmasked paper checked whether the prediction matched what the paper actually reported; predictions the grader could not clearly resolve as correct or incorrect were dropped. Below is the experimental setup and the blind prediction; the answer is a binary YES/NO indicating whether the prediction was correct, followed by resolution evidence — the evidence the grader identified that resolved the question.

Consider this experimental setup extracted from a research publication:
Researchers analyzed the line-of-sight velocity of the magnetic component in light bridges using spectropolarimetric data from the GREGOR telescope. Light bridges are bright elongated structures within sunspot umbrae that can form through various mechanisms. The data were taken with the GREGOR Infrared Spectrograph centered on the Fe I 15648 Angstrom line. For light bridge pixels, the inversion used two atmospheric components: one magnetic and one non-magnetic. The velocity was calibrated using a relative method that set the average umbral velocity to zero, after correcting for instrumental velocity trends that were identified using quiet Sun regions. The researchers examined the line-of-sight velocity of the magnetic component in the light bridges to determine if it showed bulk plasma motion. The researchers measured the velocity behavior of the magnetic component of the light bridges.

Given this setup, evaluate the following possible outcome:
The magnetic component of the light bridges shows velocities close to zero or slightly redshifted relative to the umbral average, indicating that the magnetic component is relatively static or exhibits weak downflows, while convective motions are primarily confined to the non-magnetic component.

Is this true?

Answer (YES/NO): YES